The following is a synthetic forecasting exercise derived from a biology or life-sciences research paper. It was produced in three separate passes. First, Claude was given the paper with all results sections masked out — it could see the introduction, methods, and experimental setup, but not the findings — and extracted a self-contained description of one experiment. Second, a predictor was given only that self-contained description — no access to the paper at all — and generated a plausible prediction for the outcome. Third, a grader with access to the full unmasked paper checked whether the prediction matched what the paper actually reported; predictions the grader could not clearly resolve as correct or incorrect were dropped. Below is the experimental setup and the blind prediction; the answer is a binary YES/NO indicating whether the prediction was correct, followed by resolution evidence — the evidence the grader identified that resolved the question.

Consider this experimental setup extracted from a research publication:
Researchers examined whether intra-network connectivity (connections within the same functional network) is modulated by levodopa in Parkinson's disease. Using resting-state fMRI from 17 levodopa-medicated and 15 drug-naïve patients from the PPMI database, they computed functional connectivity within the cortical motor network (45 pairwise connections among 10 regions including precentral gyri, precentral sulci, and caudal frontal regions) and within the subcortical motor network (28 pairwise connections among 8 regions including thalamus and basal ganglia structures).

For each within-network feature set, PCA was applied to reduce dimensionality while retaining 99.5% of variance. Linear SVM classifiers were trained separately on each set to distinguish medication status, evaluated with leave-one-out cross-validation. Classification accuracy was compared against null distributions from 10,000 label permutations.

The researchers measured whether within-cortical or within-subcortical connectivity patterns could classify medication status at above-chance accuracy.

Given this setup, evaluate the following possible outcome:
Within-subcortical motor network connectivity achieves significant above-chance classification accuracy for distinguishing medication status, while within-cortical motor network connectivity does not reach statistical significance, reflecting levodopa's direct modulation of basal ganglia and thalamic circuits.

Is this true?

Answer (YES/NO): NO